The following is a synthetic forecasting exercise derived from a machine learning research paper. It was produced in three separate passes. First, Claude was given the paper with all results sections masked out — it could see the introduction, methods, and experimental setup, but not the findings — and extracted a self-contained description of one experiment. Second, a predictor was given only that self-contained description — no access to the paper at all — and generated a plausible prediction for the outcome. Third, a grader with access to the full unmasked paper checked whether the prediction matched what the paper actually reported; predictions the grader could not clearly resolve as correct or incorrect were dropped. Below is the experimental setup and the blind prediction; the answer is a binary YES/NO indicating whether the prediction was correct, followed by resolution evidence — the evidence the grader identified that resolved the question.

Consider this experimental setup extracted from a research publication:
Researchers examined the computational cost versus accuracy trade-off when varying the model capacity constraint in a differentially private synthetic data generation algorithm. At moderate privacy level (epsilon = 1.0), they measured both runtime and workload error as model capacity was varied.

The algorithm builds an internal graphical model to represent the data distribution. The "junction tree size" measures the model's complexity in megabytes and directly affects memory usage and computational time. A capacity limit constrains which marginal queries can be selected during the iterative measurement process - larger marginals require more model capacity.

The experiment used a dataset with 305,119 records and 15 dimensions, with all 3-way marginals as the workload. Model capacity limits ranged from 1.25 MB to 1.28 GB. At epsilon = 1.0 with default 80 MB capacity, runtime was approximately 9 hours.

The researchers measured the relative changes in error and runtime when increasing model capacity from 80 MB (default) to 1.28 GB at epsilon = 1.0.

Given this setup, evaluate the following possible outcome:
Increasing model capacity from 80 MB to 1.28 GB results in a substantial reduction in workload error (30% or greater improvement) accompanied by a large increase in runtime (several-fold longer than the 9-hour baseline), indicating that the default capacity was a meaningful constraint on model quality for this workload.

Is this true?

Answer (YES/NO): NO